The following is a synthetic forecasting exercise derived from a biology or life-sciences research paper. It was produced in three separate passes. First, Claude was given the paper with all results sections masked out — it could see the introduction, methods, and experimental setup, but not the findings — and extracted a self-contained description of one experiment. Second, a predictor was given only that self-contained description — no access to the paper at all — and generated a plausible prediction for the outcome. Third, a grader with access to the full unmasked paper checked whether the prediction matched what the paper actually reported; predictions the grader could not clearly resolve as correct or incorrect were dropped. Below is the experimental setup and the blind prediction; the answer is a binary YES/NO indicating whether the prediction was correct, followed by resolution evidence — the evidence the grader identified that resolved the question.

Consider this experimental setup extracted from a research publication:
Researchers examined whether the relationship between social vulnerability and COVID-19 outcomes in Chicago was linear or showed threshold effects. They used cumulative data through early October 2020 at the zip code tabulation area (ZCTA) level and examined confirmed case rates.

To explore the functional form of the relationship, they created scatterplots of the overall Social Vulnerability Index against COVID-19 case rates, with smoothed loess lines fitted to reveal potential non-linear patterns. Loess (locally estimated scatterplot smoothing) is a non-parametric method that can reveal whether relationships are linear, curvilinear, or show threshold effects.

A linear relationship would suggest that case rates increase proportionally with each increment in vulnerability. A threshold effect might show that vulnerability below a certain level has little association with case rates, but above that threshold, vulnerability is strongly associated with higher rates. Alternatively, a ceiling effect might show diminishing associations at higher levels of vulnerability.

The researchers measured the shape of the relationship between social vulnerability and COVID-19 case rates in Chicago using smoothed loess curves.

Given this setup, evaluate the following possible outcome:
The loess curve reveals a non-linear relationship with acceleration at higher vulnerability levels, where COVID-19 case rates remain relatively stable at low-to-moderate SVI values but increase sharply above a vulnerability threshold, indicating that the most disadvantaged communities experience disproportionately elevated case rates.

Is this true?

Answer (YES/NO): NO